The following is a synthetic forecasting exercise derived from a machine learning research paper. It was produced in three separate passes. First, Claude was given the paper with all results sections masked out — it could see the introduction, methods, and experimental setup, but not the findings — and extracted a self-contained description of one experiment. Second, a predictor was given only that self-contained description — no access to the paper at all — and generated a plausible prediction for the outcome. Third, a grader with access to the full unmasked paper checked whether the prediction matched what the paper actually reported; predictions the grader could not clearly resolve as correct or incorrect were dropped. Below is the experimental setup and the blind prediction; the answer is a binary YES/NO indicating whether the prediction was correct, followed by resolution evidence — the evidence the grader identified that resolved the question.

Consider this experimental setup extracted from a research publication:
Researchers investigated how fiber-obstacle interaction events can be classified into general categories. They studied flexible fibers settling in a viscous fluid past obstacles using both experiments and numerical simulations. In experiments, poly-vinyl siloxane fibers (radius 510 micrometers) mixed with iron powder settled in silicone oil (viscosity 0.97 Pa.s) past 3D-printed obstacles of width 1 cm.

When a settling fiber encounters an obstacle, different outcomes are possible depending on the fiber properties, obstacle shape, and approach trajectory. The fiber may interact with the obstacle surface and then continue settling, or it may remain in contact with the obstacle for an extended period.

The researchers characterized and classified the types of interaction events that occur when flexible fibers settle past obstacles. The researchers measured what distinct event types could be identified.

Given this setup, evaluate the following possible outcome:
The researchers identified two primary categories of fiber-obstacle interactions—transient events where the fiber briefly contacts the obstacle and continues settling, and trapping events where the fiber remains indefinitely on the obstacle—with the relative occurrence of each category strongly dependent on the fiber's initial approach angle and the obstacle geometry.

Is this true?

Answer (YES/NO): NO